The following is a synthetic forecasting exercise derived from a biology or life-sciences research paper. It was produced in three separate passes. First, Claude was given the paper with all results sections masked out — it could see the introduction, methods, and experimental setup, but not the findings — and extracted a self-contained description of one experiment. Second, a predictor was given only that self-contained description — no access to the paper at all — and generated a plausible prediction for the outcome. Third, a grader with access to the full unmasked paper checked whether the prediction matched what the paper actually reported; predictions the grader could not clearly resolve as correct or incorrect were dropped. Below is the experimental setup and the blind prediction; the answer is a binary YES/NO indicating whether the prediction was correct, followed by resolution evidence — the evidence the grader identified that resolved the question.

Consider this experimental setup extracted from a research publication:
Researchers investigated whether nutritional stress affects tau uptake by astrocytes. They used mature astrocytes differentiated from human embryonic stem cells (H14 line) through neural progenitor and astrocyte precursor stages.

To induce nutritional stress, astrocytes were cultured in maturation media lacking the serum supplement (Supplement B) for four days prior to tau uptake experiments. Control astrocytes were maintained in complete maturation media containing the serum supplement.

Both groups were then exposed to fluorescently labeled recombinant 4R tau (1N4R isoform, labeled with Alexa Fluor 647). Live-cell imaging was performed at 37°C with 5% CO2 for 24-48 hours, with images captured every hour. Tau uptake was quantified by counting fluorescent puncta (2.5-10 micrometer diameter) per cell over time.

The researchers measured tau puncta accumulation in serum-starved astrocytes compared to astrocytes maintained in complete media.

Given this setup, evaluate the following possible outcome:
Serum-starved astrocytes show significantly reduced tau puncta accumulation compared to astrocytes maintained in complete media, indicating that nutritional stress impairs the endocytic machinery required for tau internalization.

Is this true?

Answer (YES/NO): NO